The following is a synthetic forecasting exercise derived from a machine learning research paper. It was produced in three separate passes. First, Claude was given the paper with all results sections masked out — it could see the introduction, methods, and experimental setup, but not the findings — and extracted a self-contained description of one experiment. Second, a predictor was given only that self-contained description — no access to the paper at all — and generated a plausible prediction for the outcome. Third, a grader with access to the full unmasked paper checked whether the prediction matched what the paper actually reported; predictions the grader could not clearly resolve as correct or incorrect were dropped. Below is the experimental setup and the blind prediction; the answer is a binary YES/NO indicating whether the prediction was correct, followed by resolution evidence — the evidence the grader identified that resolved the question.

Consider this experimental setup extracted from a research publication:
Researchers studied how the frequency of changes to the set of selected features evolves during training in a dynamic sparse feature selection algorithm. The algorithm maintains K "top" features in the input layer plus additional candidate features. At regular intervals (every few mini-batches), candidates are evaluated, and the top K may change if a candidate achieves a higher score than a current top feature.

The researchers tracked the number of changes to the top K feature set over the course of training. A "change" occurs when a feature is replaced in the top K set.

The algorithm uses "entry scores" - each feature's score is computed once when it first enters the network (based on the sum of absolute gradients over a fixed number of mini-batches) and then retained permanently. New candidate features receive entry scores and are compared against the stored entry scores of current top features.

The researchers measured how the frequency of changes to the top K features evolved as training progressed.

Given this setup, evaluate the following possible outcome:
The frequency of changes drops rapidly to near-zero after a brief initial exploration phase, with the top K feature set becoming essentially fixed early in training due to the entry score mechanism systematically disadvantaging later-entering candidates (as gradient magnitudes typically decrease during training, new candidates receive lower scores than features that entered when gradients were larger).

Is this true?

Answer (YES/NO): NO